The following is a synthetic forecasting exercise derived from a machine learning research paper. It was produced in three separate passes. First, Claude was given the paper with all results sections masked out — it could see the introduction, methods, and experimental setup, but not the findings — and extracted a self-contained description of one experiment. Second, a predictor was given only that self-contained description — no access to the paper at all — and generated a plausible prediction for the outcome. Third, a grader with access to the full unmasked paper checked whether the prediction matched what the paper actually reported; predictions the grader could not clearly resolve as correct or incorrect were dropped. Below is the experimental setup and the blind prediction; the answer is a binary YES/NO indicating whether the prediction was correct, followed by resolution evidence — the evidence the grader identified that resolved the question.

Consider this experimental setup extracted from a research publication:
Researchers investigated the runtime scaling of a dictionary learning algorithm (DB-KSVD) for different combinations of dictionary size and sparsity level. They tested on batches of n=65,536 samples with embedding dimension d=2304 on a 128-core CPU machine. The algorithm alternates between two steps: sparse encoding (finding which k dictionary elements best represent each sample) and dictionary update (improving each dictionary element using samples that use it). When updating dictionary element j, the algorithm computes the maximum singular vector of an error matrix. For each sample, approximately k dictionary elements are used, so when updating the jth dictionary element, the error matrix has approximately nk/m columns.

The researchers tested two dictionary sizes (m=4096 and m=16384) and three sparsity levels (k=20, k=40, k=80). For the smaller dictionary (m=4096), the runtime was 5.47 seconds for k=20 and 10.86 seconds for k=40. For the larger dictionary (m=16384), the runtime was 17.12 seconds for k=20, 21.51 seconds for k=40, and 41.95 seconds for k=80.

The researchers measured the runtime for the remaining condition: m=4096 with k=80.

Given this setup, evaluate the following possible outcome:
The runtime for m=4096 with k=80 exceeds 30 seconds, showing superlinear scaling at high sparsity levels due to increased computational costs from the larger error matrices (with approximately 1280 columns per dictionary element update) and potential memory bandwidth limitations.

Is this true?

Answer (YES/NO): YES